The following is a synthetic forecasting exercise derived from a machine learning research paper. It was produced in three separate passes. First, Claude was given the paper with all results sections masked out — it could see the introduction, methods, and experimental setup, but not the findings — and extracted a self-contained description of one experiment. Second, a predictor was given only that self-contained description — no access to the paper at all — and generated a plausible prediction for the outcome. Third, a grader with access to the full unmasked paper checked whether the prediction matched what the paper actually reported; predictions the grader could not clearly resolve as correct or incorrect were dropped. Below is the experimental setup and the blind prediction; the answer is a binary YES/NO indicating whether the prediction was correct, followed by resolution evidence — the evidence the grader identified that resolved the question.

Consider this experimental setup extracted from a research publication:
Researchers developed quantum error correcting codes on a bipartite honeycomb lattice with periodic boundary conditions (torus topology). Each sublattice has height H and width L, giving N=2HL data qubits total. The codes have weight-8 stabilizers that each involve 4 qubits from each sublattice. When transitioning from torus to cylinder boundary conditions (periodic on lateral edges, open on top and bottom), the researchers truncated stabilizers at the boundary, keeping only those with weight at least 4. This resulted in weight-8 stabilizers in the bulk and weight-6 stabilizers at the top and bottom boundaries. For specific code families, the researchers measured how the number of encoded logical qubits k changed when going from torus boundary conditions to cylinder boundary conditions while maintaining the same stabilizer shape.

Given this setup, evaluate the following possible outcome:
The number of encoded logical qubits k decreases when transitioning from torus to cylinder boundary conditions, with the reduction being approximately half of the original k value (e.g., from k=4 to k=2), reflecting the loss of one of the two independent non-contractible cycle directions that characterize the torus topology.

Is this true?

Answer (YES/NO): YES